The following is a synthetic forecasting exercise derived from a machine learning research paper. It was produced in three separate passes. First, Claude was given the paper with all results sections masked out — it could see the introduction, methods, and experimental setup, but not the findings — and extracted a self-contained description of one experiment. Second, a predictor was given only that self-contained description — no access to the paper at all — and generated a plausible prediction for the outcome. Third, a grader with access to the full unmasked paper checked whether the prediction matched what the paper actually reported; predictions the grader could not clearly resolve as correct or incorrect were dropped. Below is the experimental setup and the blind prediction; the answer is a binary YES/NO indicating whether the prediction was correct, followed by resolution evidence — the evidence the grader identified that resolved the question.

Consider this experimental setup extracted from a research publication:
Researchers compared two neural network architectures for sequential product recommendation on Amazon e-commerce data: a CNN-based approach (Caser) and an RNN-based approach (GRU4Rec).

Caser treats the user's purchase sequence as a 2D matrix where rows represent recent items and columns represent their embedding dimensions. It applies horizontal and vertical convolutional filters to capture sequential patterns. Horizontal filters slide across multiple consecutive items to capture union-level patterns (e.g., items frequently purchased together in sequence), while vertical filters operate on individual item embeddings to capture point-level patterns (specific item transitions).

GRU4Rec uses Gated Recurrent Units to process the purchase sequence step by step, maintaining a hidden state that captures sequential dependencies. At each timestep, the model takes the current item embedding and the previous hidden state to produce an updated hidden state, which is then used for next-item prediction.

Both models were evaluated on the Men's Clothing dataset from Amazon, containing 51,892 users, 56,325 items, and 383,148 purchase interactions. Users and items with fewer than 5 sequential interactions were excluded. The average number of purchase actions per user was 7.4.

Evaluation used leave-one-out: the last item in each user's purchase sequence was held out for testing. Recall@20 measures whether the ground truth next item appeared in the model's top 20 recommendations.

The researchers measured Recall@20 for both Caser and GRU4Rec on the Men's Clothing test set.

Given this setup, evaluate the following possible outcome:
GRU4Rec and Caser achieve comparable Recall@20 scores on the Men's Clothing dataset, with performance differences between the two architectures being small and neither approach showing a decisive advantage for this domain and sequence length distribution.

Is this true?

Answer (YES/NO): NO